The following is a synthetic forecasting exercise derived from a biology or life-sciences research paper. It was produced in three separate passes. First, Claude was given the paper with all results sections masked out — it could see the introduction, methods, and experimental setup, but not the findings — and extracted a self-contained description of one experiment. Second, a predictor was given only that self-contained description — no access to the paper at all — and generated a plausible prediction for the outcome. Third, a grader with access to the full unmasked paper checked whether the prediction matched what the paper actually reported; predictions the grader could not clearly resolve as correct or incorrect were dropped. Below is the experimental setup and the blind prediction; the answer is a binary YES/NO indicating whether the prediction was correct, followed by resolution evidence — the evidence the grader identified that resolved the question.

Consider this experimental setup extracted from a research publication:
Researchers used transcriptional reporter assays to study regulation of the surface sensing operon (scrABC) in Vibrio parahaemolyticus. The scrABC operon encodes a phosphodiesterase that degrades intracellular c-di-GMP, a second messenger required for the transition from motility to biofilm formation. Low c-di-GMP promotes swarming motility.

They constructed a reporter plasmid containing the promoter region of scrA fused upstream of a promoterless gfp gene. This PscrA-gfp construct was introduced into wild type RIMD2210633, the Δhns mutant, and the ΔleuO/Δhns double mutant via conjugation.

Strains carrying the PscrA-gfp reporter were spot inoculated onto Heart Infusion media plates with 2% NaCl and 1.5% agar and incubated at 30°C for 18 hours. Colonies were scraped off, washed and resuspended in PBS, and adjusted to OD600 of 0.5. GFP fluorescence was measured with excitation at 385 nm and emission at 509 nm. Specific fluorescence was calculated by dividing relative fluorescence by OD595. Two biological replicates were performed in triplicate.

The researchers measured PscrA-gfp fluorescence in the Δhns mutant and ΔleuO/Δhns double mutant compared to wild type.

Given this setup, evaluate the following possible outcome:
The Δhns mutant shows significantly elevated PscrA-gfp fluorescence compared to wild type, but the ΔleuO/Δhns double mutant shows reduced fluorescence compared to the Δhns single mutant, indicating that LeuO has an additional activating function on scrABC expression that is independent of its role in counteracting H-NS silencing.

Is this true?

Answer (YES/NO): NO